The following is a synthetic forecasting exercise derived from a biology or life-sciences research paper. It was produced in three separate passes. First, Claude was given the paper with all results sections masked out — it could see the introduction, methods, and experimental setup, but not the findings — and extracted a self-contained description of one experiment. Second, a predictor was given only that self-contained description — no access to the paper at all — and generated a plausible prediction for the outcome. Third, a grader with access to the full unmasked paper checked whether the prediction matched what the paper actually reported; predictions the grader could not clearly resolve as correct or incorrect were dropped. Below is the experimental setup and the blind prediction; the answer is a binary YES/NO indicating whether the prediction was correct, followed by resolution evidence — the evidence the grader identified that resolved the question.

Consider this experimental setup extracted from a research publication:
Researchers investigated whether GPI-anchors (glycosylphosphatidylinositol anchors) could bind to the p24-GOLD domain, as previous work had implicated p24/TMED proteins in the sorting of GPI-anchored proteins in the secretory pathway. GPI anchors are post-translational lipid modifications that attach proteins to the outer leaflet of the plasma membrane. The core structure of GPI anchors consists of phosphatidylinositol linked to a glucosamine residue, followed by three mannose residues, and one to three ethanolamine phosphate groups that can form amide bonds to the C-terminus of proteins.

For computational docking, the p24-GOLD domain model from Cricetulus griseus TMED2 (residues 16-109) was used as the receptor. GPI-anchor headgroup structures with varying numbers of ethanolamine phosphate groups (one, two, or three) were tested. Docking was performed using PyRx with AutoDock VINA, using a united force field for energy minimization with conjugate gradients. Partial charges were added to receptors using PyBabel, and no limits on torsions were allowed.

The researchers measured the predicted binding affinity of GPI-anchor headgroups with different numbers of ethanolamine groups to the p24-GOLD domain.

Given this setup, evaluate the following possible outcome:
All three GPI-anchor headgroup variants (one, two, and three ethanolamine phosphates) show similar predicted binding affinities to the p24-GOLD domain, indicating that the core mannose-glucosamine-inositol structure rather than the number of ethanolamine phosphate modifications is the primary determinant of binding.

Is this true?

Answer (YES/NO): NO